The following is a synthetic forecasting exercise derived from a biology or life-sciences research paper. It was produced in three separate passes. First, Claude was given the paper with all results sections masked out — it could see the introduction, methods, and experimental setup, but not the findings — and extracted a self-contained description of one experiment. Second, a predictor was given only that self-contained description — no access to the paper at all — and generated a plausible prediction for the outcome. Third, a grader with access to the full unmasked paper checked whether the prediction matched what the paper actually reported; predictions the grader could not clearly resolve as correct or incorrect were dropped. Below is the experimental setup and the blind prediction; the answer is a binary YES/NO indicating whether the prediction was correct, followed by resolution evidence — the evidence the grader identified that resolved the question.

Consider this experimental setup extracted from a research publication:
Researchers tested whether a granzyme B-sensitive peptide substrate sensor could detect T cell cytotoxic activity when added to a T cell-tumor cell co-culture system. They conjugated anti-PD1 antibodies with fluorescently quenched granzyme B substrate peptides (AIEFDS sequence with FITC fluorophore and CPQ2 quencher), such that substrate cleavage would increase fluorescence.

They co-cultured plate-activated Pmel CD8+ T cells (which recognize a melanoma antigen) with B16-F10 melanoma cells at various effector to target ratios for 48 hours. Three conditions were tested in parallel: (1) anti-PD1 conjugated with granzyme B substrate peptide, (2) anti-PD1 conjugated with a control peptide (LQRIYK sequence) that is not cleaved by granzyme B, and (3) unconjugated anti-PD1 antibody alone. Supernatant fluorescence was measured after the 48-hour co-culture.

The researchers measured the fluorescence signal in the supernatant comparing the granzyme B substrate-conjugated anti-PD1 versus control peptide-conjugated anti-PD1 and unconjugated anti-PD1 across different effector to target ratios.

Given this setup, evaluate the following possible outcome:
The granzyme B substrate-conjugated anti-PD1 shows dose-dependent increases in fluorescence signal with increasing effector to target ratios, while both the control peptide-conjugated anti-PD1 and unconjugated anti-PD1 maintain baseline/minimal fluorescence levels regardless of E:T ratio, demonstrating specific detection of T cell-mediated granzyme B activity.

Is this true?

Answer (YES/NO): YES